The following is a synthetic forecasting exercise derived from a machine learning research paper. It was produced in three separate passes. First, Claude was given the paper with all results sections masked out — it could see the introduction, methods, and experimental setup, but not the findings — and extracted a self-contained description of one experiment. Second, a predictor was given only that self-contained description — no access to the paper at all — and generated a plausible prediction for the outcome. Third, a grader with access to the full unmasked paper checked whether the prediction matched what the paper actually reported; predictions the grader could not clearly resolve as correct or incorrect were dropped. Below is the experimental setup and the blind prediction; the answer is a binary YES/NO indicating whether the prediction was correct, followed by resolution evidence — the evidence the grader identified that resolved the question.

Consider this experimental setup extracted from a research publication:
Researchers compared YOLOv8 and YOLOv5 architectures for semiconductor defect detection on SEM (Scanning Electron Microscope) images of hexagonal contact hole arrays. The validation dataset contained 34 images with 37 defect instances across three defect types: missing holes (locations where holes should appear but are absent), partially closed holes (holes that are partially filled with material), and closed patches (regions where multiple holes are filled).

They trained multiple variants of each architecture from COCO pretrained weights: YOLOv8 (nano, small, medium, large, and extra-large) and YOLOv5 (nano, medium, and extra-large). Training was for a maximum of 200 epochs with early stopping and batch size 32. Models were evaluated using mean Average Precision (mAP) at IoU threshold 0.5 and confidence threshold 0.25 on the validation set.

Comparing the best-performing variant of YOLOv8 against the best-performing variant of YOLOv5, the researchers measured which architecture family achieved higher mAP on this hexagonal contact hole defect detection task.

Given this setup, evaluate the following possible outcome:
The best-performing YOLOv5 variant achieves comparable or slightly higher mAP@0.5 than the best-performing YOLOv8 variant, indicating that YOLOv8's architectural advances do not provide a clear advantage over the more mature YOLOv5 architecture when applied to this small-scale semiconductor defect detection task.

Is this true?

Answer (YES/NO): YES